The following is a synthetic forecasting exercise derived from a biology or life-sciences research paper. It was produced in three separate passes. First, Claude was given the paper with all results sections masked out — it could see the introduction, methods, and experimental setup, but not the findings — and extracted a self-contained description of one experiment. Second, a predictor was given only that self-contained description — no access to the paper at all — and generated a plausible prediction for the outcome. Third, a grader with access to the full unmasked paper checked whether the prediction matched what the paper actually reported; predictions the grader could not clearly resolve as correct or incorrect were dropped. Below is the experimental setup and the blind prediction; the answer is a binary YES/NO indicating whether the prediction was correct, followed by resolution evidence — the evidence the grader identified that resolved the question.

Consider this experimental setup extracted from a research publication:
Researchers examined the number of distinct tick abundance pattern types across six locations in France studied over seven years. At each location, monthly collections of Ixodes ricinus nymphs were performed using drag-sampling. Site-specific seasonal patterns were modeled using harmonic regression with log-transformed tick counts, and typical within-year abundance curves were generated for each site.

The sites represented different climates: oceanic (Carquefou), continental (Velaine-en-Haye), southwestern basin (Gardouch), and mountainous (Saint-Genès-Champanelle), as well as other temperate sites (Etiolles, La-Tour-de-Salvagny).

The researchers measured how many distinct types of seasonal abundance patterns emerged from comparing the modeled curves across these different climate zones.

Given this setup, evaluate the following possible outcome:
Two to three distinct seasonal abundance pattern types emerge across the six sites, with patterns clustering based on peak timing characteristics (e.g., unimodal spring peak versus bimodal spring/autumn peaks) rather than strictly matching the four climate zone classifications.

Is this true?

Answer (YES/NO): YES